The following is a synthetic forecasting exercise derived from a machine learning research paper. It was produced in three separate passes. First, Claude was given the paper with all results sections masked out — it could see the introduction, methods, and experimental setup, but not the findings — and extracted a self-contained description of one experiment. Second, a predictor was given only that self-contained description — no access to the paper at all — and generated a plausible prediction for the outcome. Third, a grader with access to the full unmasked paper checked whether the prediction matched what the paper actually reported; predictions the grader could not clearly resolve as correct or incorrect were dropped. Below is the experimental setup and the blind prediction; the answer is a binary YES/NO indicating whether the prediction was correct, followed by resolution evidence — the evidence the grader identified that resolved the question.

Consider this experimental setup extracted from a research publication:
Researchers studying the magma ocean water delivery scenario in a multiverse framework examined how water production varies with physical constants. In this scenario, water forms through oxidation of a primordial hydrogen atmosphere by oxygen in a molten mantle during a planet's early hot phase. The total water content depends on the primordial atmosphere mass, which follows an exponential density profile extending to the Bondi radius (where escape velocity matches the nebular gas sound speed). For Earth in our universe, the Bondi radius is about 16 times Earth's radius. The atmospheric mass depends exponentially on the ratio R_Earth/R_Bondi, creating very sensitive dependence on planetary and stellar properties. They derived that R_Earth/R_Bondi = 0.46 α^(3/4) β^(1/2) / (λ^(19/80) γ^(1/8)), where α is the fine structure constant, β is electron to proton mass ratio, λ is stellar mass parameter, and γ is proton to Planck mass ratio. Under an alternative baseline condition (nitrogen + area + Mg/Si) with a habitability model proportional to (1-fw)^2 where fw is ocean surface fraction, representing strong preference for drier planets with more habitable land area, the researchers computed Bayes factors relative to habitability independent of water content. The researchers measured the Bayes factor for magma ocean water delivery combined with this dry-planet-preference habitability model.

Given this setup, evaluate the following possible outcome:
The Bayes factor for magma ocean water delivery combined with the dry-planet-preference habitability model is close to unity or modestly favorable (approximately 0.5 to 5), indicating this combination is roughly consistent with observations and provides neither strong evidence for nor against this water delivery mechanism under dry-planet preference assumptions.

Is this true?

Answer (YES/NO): NO